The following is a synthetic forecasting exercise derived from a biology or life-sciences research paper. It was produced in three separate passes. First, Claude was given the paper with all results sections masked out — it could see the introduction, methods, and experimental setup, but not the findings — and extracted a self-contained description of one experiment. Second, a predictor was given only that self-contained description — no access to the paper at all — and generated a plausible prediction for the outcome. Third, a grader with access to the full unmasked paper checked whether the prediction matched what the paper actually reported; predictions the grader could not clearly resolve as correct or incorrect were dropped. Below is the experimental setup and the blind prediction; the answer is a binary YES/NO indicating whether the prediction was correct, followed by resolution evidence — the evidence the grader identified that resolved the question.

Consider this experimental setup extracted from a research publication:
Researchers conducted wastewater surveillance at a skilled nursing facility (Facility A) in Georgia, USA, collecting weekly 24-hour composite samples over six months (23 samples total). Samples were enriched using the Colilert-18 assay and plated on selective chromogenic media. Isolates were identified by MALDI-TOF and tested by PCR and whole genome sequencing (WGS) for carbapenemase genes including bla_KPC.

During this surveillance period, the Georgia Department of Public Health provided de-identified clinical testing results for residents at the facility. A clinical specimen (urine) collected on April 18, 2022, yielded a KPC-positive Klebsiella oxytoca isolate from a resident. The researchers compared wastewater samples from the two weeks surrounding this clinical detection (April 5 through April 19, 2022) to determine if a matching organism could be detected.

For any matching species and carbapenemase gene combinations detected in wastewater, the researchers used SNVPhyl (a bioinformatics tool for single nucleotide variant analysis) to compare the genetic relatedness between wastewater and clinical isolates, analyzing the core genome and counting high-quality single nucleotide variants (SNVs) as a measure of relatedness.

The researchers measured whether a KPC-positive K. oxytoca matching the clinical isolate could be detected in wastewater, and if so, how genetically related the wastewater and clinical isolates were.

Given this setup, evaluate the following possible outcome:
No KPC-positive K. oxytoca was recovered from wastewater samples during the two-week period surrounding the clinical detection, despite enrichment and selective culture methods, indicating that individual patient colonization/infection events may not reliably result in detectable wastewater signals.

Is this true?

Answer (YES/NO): NO